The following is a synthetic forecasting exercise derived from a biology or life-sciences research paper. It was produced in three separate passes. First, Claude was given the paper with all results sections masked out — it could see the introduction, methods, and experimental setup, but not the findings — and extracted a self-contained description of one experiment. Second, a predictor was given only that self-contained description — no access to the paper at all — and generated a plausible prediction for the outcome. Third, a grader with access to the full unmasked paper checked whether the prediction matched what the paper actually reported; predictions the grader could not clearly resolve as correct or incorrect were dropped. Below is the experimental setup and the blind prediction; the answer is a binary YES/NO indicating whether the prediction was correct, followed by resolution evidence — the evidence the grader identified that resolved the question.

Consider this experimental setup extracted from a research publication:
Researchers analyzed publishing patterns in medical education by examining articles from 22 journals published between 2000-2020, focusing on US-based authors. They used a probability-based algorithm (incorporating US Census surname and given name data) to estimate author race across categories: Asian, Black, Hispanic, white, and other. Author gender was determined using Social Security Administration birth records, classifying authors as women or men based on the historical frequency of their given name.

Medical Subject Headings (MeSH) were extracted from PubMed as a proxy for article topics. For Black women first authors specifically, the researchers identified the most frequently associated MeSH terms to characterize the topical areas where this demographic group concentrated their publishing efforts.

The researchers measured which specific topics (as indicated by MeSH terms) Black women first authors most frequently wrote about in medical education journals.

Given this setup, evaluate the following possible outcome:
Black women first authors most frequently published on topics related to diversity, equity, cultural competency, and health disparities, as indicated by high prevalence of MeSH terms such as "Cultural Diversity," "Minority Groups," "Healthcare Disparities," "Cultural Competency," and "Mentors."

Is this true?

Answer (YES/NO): NO